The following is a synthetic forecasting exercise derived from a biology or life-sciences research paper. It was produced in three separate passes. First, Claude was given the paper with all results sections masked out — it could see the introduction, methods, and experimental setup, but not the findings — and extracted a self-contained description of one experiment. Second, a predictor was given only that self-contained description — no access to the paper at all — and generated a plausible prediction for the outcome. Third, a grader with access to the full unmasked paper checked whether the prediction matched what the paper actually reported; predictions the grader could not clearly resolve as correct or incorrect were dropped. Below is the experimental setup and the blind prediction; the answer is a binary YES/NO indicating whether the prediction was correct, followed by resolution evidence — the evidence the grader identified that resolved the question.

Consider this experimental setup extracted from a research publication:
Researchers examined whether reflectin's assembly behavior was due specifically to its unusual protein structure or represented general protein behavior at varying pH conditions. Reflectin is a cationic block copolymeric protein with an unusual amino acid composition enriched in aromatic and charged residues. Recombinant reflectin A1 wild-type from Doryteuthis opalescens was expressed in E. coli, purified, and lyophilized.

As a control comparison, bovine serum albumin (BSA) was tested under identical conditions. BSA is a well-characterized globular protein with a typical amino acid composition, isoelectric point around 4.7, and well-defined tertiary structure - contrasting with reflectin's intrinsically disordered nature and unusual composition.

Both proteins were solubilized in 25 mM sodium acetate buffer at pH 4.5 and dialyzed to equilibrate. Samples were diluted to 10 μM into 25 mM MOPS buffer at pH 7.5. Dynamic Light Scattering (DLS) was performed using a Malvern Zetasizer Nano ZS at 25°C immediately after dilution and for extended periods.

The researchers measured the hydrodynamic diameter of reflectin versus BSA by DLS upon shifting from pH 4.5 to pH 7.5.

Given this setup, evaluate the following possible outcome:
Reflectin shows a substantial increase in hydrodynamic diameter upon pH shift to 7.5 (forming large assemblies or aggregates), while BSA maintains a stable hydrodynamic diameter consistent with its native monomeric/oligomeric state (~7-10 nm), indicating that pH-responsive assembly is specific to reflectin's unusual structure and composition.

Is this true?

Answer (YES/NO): YES